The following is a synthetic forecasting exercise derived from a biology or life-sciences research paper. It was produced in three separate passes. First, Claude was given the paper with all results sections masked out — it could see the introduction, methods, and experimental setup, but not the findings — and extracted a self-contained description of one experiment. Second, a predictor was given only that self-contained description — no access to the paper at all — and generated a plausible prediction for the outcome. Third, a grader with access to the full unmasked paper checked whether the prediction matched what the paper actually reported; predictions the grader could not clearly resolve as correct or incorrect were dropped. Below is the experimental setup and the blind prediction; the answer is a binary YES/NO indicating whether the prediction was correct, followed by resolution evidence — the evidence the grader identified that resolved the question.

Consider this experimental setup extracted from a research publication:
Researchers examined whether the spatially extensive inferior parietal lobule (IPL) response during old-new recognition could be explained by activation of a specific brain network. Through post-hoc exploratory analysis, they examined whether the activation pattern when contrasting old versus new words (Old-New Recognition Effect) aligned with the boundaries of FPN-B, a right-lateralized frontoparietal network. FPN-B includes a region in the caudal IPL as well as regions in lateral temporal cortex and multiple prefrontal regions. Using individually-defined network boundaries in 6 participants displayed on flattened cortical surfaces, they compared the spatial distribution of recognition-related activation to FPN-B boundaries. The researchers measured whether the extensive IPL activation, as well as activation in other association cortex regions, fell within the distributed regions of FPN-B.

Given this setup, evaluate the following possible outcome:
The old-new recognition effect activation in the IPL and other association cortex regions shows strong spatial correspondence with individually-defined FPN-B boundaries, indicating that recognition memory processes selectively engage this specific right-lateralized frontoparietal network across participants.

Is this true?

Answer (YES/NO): YES